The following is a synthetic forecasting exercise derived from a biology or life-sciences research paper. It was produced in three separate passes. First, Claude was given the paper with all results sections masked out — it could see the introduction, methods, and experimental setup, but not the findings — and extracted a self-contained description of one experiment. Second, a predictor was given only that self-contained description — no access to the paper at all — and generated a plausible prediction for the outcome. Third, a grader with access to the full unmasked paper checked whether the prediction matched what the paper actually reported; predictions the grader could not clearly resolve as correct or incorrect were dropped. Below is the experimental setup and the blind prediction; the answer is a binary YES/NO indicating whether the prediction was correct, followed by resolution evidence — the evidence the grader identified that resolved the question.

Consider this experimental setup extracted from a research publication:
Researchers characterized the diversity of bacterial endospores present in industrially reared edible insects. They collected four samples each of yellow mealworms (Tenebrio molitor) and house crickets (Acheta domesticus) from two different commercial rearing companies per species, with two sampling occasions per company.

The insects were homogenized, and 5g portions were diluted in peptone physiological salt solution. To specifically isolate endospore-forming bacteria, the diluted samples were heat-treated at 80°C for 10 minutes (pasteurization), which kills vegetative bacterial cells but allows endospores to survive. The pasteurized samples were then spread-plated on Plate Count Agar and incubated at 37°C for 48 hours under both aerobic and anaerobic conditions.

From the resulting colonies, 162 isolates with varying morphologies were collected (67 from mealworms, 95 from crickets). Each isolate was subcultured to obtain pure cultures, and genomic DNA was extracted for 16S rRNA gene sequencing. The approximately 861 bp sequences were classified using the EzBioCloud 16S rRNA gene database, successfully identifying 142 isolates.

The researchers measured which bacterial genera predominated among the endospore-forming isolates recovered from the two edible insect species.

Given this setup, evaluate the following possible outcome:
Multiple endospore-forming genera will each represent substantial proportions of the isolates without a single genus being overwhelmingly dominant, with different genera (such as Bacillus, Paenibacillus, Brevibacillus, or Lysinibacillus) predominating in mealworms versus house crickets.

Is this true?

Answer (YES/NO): NO